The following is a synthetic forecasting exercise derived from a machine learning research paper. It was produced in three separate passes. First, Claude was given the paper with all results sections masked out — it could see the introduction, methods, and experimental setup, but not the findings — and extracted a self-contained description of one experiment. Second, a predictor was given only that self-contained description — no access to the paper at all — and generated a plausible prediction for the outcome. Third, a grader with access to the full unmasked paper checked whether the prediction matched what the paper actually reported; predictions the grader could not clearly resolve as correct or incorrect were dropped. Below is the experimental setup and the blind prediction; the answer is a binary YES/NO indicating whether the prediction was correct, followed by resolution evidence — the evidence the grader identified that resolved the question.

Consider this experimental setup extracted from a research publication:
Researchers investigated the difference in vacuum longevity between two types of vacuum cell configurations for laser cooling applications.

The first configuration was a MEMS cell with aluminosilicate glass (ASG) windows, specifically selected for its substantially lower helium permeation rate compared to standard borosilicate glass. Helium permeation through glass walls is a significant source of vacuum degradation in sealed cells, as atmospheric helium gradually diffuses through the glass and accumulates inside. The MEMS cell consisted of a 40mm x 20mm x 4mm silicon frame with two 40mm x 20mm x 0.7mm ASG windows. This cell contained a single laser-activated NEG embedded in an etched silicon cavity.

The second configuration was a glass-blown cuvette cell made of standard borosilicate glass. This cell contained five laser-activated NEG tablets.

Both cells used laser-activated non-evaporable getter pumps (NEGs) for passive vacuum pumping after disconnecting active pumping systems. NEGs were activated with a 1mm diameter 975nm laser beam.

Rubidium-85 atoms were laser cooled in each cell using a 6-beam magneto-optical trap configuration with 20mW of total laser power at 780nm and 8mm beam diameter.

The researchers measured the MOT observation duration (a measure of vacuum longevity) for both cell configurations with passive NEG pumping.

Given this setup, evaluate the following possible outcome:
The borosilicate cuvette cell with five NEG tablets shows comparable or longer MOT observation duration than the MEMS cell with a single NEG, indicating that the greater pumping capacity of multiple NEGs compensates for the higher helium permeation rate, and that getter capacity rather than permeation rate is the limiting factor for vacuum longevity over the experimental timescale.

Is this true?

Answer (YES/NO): NO